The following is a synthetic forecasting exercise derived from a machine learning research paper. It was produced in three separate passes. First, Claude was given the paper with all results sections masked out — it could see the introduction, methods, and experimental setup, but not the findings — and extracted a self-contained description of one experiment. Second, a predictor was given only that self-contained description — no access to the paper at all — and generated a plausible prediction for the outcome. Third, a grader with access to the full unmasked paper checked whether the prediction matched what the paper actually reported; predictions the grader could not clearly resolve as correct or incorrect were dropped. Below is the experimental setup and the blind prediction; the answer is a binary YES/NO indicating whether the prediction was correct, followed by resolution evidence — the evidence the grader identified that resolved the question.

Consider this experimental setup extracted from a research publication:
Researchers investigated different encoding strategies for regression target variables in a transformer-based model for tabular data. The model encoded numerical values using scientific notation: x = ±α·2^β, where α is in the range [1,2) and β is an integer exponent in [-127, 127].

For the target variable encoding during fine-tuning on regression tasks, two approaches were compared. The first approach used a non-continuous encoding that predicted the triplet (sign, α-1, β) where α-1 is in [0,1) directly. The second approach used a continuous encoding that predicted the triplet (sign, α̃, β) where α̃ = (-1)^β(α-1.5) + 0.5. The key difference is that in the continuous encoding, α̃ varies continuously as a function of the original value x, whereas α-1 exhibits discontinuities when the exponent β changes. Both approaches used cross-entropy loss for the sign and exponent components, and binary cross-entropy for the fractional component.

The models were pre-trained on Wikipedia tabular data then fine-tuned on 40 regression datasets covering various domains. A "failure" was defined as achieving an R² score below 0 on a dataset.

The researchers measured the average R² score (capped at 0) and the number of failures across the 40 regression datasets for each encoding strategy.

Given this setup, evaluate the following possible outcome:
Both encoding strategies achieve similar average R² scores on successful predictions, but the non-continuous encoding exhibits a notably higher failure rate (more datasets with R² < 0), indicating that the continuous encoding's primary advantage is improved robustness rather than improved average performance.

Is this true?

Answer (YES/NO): NO